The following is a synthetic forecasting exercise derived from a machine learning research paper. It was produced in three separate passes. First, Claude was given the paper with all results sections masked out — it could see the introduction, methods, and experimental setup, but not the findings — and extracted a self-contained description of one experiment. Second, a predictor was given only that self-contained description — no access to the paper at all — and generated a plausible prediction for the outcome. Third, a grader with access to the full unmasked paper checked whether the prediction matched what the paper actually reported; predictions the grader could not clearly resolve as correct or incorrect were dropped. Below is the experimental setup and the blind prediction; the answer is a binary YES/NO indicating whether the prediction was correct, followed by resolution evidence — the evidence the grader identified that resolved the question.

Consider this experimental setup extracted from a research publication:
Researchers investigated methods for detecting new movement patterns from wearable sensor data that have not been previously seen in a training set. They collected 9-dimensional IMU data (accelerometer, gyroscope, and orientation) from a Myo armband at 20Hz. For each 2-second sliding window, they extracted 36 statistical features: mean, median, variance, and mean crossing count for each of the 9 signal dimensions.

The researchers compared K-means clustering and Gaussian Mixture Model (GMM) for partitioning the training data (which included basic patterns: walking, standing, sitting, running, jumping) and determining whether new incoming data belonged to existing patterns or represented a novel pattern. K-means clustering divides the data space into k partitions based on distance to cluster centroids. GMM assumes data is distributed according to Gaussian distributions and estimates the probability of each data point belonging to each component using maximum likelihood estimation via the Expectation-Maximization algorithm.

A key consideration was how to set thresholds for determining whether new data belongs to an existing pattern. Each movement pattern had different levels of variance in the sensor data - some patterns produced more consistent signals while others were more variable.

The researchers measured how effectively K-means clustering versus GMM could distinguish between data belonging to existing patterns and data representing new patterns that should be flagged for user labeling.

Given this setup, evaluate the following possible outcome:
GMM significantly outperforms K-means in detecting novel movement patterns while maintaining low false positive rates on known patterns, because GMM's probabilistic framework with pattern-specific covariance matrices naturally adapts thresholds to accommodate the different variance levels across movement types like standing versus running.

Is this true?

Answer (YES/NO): NO